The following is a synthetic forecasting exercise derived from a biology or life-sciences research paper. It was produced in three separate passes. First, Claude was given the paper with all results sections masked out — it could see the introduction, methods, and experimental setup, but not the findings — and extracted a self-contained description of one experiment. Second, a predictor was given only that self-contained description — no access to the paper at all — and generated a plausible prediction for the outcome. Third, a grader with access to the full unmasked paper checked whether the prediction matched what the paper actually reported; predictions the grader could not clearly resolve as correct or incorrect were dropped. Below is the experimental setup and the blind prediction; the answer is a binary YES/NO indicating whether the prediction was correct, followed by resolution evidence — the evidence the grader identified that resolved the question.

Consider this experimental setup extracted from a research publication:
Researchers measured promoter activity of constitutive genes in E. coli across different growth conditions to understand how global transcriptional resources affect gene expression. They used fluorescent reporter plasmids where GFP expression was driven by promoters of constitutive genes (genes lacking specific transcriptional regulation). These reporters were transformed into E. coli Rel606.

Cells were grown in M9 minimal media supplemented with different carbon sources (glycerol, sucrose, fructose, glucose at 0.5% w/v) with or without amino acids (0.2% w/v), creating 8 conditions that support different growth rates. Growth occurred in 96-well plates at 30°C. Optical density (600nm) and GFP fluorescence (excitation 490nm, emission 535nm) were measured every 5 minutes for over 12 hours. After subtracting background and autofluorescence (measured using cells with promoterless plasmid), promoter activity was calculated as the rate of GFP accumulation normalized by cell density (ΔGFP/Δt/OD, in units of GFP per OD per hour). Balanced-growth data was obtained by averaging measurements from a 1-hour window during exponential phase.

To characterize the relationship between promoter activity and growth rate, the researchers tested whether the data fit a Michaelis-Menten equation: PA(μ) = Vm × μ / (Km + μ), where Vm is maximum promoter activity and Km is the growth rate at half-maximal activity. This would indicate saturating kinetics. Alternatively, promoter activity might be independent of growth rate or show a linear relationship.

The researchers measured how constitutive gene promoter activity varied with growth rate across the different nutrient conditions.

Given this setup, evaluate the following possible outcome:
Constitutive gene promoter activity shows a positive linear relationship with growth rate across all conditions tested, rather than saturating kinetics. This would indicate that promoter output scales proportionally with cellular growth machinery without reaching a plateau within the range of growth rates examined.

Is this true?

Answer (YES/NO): NO